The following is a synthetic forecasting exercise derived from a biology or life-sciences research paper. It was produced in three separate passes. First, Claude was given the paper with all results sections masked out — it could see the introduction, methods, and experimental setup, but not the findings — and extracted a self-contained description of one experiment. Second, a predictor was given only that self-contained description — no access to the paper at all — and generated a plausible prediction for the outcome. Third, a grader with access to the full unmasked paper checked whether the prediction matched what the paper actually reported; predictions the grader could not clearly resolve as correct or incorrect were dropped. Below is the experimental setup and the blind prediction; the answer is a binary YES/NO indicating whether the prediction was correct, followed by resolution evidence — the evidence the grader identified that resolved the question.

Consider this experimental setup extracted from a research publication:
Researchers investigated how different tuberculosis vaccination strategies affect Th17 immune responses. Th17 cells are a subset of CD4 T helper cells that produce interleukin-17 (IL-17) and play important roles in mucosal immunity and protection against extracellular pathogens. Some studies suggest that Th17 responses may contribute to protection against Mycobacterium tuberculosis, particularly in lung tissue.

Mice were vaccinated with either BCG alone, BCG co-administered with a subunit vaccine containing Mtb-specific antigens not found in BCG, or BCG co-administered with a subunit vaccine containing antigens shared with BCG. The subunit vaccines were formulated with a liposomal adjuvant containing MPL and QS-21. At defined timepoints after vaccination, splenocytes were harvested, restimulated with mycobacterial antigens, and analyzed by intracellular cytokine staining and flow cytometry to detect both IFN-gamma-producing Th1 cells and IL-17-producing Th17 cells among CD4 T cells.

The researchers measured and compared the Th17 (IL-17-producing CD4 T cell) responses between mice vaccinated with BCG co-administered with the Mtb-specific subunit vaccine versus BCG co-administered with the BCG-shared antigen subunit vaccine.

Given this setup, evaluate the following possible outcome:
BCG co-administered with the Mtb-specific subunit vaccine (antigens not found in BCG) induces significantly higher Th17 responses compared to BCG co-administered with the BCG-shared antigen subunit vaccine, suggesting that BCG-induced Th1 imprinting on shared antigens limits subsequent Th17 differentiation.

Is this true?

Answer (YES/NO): YES